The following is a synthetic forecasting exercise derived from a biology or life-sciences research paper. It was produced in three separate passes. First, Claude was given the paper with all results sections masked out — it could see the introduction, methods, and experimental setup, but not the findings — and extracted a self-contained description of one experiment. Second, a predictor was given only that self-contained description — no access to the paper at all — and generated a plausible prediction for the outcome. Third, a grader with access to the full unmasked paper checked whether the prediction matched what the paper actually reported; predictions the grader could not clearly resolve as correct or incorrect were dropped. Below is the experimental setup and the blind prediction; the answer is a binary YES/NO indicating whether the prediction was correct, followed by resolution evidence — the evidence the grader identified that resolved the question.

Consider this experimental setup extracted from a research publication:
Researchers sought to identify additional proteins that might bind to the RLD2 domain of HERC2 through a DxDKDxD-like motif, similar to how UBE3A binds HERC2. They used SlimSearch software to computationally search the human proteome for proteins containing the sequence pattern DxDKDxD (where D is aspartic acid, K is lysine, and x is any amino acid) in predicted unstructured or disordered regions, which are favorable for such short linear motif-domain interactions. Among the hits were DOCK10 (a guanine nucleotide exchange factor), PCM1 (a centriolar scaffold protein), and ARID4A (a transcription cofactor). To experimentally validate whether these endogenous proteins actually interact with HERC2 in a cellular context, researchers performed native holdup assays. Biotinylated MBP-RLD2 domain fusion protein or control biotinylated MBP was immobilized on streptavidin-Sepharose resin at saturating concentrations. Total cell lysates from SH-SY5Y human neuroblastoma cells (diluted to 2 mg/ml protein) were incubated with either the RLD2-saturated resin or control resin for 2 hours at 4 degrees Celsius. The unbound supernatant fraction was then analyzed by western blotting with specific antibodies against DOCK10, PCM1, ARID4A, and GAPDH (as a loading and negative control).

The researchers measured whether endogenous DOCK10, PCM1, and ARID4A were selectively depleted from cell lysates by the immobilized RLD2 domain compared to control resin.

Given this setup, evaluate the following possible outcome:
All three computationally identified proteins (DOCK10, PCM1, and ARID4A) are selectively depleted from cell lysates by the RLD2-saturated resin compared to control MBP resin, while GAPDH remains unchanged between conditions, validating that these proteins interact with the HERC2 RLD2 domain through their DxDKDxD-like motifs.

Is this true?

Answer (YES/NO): YES